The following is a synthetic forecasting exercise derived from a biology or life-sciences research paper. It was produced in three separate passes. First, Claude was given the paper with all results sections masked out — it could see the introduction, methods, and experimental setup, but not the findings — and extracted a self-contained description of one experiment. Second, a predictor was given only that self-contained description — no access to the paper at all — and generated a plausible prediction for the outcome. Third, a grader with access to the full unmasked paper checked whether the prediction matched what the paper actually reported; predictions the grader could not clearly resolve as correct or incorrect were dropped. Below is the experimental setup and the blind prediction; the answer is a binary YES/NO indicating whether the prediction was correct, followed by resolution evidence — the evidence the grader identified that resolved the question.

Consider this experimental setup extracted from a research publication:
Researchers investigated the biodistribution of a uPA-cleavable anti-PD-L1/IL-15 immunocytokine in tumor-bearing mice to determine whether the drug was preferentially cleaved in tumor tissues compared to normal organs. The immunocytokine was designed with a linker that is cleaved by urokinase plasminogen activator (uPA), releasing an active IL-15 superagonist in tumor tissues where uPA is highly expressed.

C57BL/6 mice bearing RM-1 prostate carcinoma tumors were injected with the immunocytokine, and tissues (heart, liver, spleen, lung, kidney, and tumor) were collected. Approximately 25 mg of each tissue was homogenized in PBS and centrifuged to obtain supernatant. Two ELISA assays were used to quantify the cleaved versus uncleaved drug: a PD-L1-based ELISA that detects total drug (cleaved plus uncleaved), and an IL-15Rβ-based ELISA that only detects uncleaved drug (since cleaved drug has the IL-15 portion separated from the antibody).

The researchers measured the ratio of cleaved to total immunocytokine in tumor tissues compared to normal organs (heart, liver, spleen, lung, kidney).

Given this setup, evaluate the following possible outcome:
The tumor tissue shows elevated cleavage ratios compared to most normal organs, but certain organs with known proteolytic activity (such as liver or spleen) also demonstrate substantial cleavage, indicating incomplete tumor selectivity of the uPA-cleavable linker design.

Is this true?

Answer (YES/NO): NO